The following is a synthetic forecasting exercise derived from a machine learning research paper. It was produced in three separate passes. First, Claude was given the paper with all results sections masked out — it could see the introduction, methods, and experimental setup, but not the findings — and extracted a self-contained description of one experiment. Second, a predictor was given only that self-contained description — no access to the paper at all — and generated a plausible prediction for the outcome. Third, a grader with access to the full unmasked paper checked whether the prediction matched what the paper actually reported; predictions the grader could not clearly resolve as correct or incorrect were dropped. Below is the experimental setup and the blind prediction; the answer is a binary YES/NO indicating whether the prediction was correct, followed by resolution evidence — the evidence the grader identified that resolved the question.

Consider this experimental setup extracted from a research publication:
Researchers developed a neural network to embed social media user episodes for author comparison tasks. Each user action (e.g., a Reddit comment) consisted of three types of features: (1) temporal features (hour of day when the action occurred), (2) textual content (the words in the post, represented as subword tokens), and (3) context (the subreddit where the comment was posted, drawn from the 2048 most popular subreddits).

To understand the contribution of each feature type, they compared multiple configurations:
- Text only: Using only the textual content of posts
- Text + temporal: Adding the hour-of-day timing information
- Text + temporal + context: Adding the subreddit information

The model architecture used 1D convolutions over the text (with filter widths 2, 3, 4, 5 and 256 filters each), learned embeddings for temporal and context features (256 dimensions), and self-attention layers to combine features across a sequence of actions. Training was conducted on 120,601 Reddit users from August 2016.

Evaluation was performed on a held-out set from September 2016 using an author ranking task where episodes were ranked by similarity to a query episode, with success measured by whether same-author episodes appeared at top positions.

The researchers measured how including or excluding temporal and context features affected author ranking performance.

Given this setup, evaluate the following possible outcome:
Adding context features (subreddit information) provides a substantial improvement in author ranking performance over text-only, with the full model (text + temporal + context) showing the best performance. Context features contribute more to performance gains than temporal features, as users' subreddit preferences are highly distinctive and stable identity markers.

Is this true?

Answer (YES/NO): YES